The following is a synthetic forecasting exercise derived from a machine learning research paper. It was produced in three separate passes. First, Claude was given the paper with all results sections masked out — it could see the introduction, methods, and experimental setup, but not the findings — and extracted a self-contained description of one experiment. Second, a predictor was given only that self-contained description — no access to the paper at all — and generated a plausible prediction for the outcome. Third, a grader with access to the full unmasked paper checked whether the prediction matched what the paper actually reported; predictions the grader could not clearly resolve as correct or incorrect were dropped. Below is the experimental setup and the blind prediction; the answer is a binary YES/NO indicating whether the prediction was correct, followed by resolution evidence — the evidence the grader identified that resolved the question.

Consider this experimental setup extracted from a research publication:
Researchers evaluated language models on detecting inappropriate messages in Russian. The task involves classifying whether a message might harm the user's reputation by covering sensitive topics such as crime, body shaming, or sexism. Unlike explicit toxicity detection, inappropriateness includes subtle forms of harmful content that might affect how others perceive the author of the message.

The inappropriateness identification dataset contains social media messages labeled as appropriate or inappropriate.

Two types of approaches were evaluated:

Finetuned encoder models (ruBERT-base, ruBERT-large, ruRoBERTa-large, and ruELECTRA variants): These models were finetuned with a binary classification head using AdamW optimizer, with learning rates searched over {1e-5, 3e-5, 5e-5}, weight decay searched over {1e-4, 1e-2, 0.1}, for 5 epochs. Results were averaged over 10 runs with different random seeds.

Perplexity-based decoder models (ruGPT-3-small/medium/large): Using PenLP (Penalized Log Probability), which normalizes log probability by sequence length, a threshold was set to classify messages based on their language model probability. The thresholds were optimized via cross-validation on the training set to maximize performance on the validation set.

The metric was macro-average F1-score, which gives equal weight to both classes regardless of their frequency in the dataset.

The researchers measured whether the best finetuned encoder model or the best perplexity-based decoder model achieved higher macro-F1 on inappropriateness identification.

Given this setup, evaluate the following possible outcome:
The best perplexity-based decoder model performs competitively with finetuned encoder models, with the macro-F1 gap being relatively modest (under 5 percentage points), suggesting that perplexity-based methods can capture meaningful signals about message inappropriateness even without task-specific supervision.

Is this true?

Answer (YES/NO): YES